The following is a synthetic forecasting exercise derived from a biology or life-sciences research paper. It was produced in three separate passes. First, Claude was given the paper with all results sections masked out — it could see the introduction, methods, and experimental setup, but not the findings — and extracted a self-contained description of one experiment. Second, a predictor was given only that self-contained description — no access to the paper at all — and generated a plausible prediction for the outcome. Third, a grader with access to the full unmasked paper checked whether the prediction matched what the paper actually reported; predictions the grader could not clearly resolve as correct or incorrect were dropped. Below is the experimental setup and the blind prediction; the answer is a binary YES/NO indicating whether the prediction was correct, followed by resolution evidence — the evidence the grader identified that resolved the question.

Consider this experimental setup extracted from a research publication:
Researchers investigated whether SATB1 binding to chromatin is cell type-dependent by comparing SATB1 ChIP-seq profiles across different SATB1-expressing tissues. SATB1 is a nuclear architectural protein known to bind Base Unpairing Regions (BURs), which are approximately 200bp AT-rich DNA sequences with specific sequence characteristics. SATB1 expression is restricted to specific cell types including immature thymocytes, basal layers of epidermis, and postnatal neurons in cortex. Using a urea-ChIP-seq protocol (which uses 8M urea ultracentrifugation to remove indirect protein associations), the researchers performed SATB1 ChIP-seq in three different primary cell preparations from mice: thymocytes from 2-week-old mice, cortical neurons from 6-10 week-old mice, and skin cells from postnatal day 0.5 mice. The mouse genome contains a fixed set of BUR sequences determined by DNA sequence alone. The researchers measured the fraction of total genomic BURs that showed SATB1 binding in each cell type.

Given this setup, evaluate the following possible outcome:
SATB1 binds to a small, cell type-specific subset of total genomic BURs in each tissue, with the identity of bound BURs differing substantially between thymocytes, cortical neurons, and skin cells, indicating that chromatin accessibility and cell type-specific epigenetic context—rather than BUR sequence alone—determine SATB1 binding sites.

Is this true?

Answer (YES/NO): NO